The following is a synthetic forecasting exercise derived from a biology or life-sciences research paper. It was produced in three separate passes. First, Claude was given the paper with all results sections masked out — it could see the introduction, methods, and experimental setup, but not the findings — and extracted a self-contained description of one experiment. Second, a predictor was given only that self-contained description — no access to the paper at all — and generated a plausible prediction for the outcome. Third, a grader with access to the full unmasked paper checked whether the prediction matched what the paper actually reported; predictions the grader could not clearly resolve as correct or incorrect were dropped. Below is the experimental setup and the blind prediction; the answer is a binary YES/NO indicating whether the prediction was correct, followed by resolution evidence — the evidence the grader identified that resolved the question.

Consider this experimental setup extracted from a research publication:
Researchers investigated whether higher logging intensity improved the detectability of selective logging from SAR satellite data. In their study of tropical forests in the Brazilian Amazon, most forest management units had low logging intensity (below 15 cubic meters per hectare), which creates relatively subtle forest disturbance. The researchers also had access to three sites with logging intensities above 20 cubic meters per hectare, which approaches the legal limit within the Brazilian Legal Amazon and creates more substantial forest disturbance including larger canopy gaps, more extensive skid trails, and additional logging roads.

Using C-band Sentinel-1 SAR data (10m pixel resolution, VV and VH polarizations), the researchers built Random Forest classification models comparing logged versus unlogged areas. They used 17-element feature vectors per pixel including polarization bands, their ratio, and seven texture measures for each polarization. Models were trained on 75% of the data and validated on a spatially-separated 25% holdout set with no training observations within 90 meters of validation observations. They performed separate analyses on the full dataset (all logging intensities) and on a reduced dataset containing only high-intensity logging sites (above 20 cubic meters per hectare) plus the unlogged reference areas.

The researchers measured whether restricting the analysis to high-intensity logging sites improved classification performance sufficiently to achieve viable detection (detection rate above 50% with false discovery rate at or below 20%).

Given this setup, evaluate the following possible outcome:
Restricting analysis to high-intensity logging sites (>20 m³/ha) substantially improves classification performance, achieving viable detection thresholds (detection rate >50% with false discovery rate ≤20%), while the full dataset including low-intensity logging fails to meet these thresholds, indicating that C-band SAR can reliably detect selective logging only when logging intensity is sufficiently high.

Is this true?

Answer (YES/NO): NO